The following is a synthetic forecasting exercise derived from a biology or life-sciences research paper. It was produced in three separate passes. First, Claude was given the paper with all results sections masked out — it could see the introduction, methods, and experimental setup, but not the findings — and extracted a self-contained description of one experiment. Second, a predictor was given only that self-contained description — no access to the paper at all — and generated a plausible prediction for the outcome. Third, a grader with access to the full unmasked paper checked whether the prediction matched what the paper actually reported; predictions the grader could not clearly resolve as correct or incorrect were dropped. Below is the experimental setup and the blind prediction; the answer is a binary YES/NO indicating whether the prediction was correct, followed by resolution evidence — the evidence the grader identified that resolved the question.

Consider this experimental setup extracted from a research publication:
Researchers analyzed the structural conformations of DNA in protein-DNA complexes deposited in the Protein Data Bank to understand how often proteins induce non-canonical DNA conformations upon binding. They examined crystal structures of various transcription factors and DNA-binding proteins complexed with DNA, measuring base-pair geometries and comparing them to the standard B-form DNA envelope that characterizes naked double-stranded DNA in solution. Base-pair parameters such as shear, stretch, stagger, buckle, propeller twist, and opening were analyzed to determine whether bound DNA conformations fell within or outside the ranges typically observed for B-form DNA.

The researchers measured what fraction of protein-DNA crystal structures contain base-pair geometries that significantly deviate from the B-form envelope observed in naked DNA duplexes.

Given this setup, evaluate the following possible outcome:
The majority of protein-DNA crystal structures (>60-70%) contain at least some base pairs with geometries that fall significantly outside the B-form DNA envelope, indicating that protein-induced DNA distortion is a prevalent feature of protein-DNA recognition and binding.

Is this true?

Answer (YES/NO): NO